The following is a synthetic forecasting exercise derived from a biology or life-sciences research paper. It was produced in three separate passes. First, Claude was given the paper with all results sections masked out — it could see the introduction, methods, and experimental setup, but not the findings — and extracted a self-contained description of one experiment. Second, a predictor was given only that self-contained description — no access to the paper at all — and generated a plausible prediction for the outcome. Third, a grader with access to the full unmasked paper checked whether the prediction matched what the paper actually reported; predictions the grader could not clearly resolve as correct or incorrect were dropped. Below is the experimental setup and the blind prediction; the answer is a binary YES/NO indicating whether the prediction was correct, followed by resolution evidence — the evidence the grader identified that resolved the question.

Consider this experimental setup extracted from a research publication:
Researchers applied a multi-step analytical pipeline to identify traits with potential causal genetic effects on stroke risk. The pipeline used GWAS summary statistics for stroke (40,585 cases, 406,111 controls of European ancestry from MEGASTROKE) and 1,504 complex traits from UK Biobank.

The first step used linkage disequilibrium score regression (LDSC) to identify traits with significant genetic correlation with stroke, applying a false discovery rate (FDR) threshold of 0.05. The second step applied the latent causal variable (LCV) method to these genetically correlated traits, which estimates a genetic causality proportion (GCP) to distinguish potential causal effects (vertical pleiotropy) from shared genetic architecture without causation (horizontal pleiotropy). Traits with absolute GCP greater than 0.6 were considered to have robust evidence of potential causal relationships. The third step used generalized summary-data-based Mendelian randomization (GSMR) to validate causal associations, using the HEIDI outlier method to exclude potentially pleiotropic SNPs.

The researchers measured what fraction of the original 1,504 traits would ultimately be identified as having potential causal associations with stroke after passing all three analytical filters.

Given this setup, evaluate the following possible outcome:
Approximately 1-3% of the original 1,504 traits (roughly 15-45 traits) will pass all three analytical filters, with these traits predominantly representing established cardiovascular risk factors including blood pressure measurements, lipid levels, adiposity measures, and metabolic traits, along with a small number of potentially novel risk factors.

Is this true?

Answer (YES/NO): NO